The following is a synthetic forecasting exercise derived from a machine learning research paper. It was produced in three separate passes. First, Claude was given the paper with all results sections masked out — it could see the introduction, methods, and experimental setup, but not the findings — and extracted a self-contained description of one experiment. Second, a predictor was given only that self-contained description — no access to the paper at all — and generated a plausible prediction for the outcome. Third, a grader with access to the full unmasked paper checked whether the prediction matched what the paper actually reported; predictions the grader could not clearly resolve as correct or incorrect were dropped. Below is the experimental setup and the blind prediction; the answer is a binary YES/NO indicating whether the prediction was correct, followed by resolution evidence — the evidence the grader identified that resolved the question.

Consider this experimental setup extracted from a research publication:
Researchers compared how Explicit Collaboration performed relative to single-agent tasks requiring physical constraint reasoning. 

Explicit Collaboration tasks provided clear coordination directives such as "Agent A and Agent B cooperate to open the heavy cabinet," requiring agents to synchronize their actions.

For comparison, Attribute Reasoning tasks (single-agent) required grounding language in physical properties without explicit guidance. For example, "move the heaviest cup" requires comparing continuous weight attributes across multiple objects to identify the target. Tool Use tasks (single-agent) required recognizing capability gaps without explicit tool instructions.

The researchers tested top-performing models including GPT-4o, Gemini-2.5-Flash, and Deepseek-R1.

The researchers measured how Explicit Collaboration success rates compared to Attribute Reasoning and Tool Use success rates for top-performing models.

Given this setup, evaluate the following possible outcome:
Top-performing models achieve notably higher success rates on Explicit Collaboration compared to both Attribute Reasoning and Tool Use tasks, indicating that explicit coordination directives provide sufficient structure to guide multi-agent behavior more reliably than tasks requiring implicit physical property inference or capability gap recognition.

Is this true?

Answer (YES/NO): YES